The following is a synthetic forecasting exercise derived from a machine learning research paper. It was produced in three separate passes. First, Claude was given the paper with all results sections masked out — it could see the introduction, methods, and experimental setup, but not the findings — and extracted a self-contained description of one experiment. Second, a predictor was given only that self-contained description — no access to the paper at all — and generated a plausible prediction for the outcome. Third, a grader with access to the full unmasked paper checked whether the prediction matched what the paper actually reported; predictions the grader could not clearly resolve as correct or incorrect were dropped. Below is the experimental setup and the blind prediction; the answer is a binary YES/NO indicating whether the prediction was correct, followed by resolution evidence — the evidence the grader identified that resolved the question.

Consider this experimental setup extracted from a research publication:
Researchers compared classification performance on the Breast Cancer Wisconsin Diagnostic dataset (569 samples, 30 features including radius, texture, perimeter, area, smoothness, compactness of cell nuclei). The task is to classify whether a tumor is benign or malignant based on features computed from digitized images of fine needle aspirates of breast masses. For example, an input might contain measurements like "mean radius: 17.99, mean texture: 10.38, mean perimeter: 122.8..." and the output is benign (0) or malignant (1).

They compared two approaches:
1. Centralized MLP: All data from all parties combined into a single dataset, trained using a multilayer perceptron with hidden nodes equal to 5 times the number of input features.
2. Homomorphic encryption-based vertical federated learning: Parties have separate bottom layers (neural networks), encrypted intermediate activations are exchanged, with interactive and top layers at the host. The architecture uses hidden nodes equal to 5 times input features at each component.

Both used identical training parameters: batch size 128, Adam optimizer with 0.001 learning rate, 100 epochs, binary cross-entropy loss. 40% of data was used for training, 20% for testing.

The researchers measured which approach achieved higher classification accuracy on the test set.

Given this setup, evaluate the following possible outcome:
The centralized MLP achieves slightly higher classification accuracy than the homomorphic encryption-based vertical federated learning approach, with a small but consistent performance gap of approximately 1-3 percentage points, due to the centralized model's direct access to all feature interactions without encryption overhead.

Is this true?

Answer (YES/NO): NO